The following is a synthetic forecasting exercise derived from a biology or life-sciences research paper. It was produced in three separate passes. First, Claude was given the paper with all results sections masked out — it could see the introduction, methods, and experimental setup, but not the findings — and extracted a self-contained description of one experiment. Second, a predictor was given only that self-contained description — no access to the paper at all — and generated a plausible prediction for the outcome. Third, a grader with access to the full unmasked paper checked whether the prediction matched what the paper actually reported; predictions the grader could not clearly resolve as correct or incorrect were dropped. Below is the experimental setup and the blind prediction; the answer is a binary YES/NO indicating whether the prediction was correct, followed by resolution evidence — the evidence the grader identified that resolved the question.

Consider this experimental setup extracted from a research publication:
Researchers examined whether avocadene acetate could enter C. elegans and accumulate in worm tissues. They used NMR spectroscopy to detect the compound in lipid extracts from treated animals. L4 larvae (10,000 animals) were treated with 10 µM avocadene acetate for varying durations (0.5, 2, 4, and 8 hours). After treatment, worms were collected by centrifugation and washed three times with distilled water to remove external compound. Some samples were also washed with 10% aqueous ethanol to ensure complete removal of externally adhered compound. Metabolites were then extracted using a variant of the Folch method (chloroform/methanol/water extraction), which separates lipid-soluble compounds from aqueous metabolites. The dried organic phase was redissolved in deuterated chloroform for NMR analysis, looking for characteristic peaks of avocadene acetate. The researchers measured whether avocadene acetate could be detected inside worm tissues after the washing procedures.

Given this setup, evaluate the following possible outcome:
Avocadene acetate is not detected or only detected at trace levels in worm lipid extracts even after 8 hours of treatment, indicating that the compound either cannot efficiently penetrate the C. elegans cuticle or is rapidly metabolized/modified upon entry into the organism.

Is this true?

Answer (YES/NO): NO